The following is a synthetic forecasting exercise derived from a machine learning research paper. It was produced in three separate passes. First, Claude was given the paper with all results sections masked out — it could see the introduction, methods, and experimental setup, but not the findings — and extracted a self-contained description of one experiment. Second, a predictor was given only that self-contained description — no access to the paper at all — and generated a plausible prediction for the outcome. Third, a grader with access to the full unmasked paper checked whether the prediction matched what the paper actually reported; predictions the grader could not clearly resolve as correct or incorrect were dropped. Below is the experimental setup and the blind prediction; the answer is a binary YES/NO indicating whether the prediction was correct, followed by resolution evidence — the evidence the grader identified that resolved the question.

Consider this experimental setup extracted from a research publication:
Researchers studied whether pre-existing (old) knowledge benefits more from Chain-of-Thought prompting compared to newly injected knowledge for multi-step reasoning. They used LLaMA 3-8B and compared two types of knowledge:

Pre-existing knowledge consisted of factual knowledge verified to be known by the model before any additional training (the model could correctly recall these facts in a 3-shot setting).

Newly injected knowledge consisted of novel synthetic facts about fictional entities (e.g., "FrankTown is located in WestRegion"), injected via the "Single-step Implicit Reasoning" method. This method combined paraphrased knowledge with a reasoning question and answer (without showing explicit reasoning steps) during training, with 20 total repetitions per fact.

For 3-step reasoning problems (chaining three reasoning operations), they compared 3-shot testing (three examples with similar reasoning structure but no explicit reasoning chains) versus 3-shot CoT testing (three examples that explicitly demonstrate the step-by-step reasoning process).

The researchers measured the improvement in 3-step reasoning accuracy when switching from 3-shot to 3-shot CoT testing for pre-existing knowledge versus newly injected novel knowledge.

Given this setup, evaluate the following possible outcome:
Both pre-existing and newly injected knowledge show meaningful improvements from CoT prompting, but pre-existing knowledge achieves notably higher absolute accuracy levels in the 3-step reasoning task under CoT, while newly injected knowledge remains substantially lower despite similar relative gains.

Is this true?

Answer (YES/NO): NO